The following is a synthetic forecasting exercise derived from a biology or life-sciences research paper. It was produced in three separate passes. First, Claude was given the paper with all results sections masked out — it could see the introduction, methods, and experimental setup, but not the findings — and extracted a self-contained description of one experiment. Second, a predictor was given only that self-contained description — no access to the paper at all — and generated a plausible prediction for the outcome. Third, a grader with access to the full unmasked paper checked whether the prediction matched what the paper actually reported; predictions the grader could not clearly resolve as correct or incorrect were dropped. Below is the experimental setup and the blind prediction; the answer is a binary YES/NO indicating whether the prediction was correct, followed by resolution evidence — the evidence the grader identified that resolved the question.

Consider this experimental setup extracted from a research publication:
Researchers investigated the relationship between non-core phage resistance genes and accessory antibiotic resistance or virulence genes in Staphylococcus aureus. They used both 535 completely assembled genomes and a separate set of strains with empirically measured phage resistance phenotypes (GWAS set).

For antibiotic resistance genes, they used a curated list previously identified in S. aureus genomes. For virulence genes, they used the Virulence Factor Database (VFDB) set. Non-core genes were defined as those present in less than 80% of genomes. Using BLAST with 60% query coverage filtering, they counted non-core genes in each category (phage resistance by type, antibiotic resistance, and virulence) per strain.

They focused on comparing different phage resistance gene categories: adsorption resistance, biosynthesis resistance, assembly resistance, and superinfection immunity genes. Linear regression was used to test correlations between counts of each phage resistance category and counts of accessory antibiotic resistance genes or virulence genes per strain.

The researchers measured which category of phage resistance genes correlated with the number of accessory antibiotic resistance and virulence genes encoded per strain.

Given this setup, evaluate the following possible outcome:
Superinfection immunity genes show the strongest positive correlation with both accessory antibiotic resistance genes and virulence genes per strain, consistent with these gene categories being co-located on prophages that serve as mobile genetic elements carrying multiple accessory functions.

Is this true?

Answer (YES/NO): NO